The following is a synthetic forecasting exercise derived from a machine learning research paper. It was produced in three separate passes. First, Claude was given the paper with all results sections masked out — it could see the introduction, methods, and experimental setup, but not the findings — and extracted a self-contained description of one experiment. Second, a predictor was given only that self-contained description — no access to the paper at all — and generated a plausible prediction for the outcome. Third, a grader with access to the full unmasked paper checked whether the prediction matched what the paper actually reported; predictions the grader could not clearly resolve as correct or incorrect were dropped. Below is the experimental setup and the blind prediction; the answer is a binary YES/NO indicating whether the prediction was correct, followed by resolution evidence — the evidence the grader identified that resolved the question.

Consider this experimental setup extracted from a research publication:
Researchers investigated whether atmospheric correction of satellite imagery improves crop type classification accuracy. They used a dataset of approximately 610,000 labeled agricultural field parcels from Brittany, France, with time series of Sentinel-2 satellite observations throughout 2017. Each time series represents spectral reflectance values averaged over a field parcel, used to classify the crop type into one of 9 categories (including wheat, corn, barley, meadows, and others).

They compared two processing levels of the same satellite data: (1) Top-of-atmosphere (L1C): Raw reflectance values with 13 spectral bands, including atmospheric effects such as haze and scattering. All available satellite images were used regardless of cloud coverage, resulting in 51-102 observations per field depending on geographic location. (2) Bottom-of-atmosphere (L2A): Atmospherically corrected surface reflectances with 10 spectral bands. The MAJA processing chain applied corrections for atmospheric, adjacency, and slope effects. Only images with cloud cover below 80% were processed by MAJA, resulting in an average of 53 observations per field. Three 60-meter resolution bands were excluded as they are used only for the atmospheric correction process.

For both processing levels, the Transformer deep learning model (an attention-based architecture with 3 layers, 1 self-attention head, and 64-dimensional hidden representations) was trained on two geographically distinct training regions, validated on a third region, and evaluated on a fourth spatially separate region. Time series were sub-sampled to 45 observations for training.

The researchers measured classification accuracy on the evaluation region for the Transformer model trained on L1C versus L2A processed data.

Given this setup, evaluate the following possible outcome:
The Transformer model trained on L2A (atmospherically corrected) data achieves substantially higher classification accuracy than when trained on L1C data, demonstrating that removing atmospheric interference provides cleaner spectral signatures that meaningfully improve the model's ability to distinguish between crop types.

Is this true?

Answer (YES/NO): NO